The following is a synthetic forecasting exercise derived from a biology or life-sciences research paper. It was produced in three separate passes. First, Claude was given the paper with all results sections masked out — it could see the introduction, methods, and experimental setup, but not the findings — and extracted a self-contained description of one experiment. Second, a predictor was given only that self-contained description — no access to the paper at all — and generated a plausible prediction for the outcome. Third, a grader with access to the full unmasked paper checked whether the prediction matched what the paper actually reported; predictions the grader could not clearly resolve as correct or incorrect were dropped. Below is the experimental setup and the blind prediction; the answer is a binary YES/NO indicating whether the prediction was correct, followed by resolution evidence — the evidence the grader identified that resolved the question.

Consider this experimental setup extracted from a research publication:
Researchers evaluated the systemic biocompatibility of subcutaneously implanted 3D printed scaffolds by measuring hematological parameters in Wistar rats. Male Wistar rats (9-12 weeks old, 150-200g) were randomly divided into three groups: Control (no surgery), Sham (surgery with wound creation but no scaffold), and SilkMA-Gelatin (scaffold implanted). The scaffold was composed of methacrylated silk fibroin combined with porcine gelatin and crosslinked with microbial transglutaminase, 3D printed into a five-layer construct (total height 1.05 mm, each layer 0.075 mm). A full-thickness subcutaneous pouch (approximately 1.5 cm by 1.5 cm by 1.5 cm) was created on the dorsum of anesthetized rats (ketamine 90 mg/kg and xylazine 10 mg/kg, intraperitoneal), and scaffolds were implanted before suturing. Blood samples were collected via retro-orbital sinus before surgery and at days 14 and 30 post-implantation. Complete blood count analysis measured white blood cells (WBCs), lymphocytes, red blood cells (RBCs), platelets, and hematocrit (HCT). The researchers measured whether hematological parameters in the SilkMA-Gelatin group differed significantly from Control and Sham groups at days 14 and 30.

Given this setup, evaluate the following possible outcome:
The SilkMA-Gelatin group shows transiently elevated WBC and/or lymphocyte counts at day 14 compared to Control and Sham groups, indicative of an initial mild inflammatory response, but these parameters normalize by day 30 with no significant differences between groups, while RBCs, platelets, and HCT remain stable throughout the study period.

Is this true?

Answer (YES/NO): NO